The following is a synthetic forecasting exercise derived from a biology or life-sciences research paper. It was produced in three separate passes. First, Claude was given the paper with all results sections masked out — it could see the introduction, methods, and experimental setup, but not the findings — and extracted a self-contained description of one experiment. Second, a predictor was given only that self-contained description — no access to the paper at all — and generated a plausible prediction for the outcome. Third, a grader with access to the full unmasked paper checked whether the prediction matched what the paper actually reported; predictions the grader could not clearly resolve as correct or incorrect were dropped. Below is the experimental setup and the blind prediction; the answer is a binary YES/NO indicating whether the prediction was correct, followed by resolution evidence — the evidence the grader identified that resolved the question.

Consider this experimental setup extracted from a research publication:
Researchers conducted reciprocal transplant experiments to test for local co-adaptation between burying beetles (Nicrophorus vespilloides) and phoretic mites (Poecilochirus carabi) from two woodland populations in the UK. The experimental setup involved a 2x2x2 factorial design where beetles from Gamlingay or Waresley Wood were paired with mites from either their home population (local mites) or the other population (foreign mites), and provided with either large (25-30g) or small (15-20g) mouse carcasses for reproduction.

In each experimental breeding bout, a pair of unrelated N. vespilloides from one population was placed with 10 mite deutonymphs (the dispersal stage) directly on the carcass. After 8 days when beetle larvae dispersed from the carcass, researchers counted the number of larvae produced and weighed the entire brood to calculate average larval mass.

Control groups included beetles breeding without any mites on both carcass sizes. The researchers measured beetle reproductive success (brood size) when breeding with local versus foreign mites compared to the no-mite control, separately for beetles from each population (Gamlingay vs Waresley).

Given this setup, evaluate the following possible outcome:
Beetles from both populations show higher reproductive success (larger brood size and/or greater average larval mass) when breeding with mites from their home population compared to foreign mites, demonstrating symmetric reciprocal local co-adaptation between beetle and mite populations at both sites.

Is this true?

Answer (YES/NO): NO